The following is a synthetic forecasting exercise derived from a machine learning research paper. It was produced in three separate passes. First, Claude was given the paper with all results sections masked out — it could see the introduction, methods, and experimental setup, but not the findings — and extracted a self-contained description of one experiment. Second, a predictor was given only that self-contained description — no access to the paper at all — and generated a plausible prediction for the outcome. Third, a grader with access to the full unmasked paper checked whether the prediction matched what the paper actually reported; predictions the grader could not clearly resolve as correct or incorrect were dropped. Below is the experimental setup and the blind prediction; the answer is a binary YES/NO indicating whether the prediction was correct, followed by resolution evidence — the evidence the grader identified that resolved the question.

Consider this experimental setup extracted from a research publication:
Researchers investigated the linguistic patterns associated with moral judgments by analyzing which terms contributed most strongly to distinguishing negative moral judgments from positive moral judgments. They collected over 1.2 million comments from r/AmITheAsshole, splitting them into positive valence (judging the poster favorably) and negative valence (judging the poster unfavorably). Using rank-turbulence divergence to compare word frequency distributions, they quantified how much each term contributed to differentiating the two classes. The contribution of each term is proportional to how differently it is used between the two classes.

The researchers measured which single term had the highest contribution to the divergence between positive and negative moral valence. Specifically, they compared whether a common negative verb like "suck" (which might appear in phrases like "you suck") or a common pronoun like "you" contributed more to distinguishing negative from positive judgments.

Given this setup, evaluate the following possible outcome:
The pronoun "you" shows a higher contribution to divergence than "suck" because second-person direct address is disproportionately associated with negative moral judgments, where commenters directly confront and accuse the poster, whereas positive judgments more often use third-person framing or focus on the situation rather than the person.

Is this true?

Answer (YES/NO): YES